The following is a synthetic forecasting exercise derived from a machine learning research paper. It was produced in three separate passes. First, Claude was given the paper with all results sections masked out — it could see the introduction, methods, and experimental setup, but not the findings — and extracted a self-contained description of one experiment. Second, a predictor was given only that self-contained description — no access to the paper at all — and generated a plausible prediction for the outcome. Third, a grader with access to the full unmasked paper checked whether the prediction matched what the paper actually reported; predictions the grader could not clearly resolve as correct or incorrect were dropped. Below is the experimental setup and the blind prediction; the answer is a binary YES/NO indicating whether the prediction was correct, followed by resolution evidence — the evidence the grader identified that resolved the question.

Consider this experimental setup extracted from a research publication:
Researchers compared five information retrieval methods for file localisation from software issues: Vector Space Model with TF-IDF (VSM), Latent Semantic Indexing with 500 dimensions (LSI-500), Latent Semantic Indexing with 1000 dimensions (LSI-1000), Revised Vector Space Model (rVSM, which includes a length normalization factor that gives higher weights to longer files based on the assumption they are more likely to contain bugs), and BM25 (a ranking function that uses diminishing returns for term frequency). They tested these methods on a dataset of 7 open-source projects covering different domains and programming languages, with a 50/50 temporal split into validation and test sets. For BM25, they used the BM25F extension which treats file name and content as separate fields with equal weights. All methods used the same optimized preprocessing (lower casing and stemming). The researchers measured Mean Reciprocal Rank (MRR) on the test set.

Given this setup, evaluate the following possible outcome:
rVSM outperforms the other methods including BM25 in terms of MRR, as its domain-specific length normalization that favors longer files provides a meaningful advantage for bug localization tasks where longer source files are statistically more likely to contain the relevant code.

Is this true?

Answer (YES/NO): NO